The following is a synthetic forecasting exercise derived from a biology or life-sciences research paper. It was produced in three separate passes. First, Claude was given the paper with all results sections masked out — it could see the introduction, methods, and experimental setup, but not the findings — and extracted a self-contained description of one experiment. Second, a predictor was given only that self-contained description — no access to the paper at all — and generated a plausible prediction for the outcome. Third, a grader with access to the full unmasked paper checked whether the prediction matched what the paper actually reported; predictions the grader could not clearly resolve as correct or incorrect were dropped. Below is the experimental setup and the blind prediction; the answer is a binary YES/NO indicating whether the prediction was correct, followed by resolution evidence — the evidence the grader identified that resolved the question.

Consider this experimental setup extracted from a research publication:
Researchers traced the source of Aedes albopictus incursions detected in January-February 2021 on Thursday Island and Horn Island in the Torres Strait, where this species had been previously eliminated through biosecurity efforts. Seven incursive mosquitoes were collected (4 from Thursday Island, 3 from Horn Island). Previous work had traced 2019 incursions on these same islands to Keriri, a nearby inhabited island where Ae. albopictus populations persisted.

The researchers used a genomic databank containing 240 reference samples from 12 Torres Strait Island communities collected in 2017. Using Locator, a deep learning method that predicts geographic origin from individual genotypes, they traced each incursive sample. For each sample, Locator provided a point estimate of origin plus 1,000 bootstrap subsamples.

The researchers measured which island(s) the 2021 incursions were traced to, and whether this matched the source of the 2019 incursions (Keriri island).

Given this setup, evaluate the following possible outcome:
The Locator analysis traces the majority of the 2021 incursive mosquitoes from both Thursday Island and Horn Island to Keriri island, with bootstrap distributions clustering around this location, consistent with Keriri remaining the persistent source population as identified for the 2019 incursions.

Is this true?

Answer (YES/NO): NO